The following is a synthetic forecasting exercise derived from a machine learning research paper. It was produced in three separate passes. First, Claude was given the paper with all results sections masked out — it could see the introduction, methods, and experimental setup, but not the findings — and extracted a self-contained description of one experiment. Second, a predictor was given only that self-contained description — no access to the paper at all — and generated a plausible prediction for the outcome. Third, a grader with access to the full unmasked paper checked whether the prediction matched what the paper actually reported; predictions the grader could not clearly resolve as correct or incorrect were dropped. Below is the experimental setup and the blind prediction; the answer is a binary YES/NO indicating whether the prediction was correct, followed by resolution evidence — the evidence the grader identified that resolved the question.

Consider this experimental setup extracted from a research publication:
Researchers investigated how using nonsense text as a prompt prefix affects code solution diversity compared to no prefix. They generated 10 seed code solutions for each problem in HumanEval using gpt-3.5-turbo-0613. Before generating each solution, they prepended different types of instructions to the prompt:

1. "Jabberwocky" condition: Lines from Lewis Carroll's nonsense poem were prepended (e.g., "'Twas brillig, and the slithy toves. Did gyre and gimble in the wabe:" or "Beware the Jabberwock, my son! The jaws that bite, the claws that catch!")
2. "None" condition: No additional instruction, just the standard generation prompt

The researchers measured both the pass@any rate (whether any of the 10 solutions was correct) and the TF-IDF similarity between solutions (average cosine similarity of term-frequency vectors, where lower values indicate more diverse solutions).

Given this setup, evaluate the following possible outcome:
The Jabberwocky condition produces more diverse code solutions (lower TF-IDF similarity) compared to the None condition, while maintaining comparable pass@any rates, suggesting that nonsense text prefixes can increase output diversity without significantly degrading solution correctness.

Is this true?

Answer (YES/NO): NO